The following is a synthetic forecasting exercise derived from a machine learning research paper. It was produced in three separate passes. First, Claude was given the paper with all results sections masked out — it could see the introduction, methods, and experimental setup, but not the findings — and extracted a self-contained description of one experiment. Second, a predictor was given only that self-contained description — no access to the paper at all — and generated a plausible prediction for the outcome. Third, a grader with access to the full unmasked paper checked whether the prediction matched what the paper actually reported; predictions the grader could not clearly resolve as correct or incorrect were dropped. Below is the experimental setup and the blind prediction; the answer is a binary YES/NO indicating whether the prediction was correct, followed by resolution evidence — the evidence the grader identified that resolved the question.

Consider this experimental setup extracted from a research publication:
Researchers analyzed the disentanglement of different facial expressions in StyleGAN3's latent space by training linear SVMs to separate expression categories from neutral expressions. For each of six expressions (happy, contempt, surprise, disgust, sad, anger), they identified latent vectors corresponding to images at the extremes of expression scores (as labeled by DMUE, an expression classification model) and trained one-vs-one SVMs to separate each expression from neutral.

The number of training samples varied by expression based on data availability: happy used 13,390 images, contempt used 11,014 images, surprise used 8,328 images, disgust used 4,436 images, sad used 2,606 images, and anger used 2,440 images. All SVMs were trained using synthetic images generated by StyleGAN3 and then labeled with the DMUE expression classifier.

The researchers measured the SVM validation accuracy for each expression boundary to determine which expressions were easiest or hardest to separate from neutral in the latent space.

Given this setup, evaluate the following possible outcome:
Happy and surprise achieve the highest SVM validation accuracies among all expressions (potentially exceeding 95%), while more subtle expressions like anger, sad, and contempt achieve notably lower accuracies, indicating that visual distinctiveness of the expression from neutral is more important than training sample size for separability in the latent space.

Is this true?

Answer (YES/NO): NO